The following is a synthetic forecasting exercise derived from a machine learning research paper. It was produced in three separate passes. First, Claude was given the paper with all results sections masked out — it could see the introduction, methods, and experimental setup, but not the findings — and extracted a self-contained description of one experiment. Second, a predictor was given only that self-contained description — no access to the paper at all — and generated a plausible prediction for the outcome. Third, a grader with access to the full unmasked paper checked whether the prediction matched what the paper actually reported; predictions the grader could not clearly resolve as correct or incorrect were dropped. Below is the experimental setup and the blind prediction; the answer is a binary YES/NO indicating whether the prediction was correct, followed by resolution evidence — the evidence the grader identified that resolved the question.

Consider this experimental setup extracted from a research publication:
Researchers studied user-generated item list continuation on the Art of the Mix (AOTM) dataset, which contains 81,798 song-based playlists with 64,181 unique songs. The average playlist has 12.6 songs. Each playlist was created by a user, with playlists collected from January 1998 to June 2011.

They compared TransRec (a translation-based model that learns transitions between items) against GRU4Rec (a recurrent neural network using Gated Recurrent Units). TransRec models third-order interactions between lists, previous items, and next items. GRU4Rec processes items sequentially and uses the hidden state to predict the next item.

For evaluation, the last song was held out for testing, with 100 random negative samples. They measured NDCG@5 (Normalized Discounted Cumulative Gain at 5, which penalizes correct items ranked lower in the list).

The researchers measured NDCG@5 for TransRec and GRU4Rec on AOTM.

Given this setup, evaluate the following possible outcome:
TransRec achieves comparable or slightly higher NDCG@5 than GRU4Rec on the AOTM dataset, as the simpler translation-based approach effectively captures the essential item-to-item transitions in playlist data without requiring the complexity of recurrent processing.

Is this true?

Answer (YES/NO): NO